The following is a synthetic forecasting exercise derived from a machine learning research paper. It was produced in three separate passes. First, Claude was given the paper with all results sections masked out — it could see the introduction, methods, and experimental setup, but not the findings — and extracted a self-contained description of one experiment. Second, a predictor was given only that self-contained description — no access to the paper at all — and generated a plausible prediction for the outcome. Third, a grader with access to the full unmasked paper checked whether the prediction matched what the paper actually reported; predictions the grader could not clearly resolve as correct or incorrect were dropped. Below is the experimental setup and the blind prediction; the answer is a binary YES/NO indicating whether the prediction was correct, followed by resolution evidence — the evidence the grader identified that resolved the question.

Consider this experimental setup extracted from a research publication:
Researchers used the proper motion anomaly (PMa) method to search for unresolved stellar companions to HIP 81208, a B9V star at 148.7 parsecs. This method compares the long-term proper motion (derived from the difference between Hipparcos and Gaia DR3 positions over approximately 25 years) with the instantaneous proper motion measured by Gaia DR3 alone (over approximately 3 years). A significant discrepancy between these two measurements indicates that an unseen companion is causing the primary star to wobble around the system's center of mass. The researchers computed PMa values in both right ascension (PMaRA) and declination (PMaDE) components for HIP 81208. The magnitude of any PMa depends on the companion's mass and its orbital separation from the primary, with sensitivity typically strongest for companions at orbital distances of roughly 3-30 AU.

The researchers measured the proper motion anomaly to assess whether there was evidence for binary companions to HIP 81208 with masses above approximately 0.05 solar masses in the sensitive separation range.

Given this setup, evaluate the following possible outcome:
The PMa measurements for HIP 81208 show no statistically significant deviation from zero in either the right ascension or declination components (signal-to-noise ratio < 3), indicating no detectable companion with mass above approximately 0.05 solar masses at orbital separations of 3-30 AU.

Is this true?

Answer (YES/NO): YES